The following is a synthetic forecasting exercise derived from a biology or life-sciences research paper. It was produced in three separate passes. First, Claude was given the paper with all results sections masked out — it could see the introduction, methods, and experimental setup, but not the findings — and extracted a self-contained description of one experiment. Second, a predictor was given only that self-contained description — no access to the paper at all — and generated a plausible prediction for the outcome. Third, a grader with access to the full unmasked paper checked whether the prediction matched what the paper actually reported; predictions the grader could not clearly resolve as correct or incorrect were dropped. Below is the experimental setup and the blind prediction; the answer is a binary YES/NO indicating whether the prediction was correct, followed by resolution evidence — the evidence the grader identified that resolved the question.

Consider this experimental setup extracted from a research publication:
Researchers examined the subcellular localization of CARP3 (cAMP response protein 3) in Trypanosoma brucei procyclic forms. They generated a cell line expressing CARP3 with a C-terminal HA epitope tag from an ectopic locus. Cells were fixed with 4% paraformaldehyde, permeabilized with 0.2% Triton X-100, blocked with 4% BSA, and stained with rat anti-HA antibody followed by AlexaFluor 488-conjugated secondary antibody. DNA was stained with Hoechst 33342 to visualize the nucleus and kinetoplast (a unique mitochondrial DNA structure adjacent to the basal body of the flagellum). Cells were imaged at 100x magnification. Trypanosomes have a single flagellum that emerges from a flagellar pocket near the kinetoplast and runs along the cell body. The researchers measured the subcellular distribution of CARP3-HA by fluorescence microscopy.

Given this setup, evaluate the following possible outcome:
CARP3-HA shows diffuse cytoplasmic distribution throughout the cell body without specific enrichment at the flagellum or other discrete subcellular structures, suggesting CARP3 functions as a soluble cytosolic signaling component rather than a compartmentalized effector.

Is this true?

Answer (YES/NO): NO